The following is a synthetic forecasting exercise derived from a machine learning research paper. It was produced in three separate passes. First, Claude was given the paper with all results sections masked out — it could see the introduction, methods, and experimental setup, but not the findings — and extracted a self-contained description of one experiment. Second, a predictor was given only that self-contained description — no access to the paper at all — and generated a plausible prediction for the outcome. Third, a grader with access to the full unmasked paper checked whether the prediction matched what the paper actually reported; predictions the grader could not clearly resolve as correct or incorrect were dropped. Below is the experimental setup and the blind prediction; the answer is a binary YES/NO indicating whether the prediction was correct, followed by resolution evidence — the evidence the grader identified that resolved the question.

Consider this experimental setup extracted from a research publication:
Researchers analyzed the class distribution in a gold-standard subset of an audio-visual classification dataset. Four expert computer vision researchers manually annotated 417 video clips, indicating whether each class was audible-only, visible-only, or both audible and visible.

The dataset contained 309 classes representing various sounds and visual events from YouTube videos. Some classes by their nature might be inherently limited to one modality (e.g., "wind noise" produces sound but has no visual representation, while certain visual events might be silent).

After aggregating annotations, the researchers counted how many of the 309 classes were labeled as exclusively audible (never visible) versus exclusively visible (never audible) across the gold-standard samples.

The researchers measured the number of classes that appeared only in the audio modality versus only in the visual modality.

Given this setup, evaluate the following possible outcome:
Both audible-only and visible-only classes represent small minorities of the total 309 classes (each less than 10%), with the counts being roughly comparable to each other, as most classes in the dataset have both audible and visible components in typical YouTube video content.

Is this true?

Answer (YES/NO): NO